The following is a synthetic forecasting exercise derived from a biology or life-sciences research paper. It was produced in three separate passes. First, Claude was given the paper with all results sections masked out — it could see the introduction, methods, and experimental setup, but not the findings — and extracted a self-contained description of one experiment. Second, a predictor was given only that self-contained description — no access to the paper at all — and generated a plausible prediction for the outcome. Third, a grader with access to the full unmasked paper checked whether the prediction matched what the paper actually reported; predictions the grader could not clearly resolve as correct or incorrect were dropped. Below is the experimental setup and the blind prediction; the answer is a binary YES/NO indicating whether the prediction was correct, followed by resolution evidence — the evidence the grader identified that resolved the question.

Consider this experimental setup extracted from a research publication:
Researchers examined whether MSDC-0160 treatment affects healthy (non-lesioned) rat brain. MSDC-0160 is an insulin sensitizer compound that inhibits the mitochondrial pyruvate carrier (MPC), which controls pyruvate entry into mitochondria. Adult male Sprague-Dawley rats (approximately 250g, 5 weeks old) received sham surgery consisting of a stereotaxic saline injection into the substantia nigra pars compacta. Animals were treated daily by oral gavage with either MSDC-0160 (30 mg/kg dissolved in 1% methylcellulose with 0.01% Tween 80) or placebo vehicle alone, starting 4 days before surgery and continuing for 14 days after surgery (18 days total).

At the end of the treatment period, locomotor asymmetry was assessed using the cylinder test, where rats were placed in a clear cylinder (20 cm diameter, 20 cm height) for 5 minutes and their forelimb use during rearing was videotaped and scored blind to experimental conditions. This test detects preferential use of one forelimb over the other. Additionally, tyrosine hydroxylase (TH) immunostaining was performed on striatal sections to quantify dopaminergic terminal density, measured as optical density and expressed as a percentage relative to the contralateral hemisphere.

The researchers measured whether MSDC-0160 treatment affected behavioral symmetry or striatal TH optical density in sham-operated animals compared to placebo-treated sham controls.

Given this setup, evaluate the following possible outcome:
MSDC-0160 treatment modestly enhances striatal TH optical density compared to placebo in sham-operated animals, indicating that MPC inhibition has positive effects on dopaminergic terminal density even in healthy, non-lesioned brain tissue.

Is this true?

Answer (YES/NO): NO